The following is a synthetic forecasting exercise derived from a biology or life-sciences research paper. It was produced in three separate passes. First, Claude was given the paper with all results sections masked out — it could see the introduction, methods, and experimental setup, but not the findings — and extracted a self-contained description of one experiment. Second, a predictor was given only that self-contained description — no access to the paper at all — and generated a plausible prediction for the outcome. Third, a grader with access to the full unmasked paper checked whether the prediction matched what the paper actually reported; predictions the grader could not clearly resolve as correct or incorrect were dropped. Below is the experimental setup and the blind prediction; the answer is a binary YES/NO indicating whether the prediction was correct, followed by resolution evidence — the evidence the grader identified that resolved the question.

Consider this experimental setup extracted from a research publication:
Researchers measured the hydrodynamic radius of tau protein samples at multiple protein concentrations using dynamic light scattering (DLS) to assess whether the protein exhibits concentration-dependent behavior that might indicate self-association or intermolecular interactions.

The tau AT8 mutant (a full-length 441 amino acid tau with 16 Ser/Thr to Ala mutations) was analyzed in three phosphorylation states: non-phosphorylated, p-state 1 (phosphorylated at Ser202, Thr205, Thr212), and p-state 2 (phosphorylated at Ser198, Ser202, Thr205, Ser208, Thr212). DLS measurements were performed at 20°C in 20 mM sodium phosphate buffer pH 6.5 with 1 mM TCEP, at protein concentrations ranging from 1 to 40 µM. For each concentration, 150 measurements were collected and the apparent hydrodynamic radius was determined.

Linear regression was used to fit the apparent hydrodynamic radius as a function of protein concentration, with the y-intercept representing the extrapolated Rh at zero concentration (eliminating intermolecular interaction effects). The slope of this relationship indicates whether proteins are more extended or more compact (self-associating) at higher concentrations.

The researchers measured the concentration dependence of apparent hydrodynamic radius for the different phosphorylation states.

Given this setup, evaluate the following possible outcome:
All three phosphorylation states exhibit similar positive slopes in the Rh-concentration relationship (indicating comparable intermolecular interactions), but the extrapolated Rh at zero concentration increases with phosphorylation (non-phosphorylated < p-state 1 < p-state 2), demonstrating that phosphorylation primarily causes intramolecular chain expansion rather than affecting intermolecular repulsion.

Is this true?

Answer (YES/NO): NO